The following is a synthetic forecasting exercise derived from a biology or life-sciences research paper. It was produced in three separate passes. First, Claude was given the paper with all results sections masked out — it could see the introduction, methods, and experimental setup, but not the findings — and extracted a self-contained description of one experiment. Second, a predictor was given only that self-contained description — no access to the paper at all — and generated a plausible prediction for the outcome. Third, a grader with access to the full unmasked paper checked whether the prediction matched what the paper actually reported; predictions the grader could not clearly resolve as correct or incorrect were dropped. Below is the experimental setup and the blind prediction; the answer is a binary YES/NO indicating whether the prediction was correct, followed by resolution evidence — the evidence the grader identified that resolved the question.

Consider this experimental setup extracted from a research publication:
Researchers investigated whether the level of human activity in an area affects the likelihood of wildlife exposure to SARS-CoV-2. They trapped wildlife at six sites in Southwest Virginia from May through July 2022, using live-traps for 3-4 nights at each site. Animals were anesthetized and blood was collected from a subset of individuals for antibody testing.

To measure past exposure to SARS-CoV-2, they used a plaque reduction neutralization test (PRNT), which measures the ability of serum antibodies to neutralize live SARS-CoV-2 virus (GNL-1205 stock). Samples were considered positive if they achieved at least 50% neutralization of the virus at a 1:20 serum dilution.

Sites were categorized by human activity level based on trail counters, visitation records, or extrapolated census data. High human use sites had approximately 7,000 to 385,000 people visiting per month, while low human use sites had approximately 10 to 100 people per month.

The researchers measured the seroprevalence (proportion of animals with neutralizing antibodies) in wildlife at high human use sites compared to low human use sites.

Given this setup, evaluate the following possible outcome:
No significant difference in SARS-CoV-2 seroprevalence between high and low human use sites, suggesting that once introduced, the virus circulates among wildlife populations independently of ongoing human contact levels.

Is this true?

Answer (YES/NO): NO